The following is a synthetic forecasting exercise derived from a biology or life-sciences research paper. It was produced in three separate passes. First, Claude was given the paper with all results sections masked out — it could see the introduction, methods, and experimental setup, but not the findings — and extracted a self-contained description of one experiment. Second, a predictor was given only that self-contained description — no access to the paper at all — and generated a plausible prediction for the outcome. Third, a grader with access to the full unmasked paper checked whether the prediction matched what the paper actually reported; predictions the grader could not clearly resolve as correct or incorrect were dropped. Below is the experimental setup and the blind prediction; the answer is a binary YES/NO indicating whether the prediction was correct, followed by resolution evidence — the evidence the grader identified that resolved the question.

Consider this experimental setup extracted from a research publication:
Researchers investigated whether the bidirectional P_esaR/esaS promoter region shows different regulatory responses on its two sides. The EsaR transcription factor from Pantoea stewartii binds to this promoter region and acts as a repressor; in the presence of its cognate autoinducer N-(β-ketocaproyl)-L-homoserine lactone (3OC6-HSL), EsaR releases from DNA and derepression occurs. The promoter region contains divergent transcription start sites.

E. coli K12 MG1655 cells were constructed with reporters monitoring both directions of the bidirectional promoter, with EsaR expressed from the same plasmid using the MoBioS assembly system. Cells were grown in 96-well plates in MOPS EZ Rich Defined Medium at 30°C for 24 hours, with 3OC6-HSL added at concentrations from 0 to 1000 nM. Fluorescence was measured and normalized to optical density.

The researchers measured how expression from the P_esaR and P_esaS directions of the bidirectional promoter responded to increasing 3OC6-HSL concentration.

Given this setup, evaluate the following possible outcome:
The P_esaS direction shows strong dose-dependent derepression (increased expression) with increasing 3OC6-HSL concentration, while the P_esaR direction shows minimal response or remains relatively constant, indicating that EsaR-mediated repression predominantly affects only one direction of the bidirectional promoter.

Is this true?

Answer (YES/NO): NO